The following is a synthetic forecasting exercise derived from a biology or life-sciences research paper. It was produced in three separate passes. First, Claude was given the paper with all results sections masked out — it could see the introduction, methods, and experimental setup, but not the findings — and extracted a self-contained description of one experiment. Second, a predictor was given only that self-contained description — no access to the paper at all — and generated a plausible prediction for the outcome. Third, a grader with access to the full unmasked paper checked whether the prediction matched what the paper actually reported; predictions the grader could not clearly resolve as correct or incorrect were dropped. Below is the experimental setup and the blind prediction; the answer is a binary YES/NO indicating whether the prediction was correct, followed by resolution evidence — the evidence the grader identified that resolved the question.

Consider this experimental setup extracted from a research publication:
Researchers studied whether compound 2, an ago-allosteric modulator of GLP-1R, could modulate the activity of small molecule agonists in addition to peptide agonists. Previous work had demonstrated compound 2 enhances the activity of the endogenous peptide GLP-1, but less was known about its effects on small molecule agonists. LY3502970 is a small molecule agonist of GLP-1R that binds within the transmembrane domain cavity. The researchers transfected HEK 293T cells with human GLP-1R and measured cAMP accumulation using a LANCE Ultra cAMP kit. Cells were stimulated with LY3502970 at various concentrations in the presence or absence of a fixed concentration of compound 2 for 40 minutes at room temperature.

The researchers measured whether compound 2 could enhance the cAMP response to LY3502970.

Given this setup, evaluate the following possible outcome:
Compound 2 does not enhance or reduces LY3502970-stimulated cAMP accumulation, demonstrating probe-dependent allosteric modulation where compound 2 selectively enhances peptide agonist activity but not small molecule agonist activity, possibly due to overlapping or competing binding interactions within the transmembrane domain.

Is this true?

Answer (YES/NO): NO